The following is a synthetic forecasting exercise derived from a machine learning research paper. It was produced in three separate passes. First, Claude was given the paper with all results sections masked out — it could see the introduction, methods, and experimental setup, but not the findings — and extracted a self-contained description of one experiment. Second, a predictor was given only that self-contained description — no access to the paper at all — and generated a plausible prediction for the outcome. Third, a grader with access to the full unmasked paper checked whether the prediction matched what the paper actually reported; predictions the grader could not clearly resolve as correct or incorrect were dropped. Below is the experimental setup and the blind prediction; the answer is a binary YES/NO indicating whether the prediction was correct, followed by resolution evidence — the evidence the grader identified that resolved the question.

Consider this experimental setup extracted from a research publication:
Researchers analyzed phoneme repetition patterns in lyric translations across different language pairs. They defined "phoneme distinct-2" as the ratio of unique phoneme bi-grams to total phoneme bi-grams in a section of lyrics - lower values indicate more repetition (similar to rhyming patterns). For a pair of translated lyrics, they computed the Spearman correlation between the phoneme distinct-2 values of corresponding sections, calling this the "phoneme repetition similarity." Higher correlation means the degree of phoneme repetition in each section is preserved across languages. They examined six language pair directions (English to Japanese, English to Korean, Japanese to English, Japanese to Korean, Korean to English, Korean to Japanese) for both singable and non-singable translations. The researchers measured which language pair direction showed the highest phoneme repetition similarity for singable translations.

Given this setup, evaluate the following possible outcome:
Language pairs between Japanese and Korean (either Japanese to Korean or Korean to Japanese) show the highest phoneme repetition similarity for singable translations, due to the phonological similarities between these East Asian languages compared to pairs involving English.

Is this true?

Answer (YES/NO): NO